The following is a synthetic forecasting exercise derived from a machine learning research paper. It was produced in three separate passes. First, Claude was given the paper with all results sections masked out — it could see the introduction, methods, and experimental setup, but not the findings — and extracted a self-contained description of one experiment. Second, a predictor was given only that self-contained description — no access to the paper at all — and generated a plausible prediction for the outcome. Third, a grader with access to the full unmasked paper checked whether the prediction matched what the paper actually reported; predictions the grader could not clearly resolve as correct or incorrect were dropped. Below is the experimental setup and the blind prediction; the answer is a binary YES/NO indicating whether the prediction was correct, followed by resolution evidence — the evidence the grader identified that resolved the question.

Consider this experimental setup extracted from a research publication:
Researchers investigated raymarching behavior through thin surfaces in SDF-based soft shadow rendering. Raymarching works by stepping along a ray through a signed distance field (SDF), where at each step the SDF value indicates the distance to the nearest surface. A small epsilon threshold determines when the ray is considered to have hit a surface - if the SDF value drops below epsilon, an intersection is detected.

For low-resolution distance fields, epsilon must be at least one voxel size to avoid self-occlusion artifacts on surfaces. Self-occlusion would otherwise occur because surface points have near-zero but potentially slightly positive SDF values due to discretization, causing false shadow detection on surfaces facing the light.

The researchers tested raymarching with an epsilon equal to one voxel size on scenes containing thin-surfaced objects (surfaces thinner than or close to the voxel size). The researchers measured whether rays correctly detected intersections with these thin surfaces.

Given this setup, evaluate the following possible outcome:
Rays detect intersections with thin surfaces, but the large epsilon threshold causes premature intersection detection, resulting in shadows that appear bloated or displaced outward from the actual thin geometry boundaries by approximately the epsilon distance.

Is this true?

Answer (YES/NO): NO